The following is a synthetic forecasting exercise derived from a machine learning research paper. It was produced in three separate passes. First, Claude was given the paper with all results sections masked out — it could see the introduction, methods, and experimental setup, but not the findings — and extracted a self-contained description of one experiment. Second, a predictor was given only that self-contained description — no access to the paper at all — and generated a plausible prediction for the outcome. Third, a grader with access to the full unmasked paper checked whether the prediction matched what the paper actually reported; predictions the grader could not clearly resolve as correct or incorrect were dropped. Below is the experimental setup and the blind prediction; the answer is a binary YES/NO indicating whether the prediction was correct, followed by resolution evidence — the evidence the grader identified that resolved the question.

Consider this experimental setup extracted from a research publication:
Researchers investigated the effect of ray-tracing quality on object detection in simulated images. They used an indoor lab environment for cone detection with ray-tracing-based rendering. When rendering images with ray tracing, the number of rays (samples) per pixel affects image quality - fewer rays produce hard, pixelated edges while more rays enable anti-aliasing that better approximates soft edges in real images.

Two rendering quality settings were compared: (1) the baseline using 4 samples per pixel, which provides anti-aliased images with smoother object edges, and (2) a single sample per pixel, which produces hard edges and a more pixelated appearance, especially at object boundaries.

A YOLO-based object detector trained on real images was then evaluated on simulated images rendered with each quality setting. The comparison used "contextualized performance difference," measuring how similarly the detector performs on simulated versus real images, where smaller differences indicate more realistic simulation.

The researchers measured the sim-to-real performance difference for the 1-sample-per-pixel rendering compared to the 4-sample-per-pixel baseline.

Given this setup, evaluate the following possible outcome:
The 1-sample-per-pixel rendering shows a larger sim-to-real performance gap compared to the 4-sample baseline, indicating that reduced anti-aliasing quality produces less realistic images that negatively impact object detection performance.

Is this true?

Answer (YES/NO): NO